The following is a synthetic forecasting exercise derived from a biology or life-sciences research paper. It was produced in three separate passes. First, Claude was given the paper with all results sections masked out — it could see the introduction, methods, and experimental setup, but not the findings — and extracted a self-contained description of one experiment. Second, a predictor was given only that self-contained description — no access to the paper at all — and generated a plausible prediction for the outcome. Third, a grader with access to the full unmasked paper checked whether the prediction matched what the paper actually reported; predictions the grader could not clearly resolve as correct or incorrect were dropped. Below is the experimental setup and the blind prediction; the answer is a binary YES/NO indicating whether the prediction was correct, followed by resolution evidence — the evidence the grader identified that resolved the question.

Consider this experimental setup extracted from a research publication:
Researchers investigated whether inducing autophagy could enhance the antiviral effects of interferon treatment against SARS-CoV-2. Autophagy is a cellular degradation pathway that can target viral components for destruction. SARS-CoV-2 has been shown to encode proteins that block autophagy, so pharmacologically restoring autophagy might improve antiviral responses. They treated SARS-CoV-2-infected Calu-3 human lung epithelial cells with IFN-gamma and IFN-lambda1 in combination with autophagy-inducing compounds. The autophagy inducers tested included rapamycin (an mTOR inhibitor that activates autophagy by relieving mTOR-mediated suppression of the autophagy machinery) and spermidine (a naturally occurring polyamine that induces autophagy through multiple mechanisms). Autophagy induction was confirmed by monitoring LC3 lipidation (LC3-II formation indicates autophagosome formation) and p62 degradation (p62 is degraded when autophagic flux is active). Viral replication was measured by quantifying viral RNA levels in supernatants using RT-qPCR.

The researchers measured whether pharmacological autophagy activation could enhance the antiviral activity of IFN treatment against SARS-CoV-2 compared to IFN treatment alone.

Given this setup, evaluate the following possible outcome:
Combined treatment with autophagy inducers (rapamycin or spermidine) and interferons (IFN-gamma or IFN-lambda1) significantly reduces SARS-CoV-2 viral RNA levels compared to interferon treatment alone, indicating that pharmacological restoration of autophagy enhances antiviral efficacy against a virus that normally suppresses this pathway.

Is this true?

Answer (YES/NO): YES